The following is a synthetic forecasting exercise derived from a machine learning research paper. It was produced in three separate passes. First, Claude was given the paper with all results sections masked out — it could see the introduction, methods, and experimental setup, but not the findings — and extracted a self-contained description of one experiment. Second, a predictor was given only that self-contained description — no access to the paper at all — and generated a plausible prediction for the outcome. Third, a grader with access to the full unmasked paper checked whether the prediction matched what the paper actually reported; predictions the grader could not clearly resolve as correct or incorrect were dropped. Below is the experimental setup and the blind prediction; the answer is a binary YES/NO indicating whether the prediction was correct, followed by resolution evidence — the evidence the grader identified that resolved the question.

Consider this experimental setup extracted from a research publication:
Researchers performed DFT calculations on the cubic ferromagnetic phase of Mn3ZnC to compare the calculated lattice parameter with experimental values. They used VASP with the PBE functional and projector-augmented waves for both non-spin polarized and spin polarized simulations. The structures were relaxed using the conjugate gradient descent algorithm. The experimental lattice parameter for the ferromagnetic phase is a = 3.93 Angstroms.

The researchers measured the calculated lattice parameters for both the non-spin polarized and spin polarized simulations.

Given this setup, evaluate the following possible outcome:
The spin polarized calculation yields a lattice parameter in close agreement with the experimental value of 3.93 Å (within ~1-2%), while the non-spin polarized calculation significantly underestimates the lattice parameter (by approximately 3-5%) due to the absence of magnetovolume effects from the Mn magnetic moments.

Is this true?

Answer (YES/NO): YES